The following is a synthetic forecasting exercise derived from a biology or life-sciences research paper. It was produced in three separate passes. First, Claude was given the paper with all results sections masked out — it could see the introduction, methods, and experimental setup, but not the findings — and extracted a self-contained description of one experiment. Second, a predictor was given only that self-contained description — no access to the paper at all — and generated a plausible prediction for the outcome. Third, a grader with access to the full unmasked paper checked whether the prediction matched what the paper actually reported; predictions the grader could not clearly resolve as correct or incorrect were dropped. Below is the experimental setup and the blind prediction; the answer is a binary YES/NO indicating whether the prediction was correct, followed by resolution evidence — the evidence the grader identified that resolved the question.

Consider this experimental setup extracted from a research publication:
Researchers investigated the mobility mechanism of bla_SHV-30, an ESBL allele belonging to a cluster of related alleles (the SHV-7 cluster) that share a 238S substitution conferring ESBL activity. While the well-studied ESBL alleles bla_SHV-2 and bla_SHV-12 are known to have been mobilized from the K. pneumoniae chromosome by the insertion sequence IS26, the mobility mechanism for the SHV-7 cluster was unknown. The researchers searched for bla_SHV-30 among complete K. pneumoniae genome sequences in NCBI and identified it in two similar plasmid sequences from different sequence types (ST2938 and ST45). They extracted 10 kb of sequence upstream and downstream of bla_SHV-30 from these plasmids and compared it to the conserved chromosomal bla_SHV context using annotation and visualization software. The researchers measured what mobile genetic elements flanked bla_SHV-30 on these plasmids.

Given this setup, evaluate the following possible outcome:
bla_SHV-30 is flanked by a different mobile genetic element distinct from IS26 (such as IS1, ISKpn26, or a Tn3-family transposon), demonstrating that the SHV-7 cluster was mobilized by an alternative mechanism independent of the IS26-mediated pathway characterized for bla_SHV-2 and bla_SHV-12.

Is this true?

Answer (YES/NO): YES